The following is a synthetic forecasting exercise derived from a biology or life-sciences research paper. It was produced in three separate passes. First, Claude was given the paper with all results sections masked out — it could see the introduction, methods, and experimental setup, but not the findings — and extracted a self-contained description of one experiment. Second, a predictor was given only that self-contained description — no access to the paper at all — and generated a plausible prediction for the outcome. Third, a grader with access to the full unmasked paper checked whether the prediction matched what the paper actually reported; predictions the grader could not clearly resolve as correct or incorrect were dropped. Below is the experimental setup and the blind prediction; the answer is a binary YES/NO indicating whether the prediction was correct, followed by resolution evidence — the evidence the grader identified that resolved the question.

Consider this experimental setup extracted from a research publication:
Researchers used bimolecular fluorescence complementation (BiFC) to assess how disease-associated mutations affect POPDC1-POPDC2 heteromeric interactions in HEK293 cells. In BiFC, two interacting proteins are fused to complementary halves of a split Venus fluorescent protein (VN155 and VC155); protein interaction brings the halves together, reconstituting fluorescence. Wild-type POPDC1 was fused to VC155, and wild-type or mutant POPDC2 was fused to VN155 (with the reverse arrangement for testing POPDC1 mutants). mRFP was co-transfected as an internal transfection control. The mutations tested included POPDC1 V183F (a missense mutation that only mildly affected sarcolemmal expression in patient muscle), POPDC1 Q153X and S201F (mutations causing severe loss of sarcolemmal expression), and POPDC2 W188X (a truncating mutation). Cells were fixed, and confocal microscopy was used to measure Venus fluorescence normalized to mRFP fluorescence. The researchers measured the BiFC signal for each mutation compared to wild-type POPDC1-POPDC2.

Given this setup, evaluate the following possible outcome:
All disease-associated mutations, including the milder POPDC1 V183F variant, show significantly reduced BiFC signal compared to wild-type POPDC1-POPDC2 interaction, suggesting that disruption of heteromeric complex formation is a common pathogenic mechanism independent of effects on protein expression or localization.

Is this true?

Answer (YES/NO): NO